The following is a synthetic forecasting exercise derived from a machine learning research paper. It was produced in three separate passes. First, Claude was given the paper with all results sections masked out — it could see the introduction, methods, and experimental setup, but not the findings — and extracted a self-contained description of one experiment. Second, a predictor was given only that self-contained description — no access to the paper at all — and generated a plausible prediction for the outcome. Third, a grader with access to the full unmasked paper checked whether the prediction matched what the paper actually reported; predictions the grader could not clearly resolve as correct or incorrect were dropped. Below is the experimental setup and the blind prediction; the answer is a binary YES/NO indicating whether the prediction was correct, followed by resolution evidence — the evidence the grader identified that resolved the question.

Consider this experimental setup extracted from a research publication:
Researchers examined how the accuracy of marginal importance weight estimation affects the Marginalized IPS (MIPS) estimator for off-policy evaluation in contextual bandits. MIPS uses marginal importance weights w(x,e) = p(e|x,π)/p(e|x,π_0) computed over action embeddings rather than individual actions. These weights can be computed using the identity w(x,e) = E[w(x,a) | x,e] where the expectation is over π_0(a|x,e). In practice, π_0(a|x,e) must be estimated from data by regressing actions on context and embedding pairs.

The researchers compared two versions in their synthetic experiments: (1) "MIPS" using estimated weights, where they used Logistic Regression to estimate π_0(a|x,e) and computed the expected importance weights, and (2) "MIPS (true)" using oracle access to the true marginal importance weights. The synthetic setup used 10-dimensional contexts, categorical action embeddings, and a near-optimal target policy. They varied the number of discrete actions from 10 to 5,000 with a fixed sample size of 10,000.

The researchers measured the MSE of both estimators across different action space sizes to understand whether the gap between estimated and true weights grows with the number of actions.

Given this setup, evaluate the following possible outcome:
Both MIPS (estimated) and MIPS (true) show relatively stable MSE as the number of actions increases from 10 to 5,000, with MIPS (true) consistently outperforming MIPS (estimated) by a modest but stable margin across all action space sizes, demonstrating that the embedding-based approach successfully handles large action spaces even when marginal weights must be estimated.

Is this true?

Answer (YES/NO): NO